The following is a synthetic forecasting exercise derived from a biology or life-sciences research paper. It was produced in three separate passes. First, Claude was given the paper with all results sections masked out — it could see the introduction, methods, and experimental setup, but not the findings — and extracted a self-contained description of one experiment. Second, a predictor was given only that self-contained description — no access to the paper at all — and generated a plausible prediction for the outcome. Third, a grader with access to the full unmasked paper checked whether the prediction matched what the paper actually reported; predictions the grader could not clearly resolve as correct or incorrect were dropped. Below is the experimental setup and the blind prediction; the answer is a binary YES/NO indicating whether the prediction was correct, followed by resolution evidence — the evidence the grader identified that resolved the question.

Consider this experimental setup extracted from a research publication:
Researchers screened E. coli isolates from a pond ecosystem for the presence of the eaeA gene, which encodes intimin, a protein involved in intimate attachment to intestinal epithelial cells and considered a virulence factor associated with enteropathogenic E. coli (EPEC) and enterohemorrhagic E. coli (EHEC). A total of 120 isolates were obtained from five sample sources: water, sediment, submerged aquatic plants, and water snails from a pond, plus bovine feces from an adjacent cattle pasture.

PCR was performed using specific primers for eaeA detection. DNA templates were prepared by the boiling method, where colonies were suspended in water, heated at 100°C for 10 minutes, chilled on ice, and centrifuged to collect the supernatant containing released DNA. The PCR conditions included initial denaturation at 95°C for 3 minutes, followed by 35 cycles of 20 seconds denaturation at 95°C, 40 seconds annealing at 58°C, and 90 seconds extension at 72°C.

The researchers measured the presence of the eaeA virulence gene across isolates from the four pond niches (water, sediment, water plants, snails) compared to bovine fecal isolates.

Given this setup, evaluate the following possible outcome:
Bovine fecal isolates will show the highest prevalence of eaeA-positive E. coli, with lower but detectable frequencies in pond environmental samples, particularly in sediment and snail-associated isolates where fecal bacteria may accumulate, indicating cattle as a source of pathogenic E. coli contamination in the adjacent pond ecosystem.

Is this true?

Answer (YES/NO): NO